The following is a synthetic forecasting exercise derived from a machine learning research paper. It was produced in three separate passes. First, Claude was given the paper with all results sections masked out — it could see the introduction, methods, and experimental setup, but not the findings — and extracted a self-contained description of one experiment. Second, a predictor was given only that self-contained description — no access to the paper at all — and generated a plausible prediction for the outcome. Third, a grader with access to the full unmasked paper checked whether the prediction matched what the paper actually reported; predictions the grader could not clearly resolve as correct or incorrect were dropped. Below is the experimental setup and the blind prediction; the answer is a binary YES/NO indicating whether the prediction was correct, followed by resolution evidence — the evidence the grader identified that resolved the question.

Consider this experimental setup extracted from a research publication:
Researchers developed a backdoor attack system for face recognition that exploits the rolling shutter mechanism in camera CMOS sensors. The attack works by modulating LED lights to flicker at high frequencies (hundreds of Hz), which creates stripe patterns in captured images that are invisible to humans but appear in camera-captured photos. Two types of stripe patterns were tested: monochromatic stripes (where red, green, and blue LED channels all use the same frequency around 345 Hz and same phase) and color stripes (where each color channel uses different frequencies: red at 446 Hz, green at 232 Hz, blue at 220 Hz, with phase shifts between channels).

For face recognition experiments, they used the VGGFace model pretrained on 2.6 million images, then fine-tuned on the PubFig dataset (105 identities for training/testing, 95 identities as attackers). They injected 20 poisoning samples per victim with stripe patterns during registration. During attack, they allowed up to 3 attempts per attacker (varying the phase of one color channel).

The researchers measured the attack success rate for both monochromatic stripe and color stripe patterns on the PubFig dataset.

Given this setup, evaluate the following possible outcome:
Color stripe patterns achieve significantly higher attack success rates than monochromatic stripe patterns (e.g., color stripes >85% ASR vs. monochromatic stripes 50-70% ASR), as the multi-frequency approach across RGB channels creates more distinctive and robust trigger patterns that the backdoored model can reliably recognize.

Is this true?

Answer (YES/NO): NO